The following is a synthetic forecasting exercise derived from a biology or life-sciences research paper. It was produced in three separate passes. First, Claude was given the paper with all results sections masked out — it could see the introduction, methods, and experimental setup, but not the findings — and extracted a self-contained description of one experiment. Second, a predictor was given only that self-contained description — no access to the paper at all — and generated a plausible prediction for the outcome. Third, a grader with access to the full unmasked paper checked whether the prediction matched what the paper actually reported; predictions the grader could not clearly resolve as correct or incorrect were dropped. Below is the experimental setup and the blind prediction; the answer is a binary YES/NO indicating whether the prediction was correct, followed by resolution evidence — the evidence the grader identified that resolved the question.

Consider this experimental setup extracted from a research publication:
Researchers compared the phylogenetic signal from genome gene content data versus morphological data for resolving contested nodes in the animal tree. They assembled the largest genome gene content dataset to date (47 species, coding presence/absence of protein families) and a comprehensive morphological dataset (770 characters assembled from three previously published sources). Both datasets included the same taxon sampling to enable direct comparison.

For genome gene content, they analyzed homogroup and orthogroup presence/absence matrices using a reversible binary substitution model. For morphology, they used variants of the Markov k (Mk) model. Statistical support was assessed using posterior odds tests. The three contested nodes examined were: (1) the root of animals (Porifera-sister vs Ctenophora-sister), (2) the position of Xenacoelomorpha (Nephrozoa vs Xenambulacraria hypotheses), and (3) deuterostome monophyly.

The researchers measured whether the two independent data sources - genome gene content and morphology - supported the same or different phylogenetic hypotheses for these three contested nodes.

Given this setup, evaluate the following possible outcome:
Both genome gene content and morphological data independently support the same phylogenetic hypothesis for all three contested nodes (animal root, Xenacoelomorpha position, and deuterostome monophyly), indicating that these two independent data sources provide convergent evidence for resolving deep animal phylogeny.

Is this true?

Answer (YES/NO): YES